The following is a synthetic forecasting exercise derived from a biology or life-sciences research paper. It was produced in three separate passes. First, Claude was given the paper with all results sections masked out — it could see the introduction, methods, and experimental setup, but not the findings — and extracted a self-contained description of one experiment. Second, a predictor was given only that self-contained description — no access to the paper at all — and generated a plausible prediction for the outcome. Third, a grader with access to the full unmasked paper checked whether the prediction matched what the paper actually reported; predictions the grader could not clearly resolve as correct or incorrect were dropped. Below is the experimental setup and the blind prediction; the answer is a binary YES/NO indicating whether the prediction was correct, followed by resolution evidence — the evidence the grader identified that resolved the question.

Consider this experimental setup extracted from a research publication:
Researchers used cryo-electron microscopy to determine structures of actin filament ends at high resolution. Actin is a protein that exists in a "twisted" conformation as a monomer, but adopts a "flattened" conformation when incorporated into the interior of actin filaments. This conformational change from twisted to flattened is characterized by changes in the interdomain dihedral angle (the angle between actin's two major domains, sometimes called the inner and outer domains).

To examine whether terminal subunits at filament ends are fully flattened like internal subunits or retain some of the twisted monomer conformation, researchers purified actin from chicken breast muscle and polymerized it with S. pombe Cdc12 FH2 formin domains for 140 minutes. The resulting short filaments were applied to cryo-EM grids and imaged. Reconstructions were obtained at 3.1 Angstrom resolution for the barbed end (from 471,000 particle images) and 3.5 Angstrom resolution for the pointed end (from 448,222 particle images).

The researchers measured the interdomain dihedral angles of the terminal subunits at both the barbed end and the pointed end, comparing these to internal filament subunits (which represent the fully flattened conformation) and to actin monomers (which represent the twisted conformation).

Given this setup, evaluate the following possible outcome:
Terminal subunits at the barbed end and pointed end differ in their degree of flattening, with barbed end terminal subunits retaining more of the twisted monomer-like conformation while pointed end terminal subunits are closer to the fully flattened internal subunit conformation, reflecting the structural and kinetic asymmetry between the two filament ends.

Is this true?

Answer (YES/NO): NO